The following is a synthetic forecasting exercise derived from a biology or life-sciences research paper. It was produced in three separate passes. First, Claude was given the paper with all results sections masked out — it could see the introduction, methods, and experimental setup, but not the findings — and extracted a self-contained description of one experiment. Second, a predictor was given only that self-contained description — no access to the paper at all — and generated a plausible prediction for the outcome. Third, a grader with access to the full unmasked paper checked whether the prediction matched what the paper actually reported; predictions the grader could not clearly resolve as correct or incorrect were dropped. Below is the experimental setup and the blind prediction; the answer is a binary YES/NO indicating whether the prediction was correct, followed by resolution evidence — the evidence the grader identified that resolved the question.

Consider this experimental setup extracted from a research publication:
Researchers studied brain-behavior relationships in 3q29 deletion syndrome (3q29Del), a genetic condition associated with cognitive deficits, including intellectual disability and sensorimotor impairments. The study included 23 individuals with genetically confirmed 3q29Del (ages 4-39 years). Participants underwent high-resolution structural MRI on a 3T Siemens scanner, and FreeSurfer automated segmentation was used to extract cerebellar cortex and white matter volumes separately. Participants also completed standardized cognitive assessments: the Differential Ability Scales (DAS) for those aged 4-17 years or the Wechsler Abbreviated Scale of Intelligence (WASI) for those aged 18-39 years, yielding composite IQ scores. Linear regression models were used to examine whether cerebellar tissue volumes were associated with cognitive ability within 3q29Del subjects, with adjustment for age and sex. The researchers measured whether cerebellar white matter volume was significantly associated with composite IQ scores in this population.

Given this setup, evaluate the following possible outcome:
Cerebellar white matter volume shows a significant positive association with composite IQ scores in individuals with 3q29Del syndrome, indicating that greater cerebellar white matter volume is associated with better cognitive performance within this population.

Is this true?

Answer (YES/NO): YES